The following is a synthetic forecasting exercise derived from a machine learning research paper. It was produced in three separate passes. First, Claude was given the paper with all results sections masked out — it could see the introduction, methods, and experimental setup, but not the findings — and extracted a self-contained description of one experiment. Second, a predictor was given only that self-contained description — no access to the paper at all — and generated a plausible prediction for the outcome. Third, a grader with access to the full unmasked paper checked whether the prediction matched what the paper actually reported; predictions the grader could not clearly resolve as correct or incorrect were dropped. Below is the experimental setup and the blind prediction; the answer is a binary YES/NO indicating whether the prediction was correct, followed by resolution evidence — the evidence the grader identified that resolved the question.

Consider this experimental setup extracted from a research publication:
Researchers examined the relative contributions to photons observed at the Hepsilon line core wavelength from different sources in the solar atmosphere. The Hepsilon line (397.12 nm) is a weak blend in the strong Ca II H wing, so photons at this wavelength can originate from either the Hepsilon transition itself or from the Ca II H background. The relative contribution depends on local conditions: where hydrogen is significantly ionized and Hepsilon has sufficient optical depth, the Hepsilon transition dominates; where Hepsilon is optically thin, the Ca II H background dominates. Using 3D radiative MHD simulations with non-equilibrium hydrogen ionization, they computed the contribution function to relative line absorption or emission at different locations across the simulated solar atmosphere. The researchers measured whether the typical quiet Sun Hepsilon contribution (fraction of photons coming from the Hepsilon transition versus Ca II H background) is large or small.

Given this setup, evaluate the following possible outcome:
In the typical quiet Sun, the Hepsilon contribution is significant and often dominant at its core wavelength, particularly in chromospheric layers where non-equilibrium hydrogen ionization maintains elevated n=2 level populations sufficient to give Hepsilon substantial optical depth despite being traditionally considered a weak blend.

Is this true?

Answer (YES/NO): NO